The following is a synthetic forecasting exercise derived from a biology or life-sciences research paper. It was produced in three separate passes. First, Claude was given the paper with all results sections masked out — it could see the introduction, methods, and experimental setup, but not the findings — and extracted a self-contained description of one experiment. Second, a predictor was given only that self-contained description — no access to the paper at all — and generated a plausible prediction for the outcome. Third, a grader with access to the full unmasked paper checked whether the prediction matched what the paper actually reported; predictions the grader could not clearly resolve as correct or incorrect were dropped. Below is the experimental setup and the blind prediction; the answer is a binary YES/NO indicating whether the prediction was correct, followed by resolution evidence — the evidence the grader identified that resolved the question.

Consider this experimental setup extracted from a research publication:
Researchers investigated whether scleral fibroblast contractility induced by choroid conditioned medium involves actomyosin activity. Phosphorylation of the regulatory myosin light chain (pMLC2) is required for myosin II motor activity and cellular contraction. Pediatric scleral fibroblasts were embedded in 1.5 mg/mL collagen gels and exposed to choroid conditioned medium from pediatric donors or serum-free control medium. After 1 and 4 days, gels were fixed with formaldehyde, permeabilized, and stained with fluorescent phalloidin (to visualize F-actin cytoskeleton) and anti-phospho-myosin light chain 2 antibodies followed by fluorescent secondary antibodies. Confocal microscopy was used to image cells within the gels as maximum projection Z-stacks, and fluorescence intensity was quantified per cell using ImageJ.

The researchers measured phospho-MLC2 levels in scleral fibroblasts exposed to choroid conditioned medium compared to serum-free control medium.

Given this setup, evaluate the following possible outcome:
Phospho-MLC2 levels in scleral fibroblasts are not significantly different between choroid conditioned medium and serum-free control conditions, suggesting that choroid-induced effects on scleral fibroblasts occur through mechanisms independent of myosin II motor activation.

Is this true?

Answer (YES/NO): NO